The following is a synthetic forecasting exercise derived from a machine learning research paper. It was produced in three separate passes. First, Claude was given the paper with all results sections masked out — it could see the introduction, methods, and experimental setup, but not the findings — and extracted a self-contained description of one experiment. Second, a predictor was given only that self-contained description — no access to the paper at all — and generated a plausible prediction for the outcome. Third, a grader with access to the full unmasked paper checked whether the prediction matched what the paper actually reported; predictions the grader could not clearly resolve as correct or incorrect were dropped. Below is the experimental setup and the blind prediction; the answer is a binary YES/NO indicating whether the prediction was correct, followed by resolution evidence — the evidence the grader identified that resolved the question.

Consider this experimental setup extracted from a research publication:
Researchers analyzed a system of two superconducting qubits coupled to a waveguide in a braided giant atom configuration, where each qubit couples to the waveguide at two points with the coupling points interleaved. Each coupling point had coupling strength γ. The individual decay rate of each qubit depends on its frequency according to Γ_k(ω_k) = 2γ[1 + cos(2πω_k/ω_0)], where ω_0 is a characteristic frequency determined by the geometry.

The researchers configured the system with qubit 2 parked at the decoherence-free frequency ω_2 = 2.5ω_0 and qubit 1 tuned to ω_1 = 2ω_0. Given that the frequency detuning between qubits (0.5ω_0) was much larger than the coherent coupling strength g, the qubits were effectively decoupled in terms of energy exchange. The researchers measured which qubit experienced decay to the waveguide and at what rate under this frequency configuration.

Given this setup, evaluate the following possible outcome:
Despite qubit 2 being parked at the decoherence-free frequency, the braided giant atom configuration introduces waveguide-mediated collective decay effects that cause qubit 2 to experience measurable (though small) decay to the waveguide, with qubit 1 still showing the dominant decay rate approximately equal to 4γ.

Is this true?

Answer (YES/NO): NO